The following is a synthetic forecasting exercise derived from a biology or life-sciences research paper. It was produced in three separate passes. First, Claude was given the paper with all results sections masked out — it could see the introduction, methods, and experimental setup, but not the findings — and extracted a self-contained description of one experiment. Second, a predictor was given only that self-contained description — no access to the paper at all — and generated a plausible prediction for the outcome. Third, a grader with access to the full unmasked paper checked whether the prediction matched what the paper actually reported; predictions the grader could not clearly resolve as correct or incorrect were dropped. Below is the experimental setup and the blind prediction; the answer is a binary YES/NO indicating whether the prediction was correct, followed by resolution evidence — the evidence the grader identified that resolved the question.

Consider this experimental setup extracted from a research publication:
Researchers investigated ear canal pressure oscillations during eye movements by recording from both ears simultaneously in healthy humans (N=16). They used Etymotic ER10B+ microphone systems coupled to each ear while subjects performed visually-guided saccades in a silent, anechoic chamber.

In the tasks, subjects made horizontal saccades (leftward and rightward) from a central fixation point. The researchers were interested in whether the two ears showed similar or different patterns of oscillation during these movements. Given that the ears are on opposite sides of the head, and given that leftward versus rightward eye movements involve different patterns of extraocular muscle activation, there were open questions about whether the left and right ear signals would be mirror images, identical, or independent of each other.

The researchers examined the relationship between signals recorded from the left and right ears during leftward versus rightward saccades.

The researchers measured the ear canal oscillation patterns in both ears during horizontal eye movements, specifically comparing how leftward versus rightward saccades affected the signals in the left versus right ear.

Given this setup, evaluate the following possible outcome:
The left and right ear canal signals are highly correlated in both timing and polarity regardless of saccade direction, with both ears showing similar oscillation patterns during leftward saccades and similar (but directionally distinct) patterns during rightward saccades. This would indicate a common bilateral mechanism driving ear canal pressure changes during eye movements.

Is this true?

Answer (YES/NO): NO